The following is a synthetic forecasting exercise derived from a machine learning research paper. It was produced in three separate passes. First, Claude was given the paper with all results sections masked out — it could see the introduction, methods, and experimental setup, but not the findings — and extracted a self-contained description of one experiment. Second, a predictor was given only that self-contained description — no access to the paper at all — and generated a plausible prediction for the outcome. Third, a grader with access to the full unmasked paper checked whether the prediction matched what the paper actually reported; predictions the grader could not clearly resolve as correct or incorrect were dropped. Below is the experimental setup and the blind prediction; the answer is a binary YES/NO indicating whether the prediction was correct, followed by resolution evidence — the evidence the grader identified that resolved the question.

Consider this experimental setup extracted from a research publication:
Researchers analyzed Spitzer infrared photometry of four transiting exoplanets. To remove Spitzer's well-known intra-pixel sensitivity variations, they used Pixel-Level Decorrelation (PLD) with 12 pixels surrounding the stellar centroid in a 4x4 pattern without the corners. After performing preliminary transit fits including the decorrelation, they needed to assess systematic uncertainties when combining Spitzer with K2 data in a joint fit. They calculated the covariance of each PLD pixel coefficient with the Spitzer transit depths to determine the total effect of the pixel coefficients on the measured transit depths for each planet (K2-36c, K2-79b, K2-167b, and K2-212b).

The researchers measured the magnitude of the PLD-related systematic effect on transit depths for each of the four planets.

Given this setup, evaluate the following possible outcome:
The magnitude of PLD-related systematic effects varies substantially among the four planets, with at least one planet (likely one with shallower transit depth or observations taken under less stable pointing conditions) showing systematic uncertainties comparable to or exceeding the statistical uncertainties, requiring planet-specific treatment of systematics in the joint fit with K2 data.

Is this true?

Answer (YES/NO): NO